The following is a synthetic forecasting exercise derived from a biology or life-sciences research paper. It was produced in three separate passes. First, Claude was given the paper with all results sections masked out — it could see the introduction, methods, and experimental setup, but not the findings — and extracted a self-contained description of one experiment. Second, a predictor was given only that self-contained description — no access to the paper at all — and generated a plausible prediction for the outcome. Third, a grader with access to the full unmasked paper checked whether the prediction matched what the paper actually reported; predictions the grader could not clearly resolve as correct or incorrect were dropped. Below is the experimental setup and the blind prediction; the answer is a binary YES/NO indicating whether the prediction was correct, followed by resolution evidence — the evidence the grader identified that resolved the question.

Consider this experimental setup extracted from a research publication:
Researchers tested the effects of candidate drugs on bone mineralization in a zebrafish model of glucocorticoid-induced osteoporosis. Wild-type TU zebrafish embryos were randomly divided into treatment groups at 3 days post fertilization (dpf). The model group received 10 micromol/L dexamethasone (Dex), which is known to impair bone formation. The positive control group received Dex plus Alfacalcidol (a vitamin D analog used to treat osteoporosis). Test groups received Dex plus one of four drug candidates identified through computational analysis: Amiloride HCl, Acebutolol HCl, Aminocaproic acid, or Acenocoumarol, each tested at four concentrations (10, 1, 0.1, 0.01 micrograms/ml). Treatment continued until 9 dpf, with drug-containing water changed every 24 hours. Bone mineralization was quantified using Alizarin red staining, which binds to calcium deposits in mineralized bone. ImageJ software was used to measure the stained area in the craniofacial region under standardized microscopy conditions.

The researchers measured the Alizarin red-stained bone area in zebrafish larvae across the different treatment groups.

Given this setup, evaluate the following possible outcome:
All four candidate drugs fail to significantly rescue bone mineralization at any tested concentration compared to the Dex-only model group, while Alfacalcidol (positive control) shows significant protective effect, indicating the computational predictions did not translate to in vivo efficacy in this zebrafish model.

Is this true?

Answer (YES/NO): NO